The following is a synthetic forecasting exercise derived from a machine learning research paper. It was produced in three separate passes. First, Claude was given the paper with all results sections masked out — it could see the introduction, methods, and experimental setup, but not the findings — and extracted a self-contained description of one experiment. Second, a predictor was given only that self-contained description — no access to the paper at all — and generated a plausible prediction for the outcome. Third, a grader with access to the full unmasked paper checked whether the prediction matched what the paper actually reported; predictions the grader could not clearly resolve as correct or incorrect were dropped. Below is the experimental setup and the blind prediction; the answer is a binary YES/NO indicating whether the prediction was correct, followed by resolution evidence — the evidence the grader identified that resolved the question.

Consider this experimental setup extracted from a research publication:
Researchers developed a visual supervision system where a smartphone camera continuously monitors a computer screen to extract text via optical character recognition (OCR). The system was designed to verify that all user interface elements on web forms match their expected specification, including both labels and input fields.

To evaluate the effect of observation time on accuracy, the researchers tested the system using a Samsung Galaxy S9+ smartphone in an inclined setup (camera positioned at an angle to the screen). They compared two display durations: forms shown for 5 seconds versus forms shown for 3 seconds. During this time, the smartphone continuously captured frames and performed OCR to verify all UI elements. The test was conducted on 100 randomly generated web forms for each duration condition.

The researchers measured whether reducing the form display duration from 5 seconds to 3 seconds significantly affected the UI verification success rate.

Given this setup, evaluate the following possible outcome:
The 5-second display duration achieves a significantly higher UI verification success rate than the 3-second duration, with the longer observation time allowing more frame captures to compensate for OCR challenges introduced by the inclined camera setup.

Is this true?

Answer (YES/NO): NO